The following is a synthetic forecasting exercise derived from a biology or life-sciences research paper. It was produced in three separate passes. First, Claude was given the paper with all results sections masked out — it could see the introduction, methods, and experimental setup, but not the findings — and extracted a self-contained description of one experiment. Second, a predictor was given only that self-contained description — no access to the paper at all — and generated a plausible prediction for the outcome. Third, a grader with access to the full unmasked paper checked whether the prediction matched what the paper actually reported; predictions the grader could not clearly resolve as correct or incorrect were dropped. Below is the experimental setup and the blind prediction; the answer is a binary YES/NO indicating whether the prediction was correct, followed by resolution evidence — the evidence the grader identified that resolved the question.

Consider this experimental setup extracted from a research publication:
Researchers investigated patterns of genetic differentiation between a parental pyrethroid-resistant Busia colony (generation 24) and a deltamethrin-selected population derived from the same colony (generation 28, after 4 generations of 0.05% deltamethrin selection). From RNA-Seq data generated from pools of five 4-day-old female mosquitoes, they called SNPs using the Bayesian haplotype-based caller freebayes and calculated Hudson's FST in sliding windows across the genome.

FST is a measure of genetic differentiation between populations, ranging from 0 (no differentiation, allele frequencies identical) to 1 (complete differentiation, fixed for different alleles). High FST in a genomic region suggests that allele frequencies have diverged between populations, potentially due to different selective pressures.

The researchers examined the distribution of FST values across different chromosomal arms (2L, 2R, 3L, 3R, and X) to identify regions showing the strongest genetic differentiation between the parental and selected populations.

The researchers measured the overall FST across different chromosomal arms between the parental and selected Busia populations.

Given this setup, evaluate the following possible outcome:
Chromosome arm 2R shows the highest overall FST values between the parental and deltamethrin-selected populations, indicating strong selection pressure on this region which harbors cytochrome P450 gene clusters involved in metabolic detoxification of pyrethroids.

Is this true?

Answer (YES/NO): NO